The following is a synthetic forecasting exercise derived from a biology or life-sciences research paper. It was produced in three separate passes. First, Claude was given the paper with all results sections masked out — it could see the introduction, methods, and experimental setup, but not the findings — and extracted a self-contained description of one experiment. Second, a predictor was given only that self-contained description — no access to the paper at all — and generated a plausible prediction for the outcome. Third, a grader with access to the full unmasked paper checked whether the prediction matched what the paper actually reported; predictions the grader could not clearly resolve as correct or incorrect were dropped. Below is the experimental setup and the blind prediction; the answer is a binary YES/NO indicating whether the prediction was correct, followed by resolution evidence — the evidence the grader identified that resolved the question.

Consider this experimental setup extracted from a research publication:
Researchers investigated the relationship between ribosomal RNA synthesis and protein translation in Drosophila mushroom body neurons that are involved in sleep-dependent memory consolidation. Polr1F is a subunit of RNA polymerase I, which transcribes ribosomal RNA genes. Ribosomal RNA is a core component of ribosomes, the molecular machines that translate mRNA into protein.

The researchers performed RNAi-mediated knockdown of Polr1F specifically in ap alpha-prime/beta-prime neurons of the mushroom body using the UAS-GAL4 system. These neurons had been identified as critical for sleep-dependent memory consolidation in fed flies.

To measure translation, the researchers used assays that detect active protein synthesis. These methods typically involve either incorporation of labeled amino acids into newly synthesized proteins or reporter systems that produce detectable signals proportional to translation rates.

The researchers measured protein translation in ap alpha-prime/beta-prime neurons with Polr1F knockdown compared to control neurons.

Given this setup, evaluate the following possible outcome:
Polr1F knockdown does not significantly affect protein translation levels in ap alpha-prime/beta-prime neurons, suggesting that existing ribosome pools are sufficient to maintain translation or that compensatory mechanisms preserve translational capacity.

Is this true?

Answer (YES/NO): NO